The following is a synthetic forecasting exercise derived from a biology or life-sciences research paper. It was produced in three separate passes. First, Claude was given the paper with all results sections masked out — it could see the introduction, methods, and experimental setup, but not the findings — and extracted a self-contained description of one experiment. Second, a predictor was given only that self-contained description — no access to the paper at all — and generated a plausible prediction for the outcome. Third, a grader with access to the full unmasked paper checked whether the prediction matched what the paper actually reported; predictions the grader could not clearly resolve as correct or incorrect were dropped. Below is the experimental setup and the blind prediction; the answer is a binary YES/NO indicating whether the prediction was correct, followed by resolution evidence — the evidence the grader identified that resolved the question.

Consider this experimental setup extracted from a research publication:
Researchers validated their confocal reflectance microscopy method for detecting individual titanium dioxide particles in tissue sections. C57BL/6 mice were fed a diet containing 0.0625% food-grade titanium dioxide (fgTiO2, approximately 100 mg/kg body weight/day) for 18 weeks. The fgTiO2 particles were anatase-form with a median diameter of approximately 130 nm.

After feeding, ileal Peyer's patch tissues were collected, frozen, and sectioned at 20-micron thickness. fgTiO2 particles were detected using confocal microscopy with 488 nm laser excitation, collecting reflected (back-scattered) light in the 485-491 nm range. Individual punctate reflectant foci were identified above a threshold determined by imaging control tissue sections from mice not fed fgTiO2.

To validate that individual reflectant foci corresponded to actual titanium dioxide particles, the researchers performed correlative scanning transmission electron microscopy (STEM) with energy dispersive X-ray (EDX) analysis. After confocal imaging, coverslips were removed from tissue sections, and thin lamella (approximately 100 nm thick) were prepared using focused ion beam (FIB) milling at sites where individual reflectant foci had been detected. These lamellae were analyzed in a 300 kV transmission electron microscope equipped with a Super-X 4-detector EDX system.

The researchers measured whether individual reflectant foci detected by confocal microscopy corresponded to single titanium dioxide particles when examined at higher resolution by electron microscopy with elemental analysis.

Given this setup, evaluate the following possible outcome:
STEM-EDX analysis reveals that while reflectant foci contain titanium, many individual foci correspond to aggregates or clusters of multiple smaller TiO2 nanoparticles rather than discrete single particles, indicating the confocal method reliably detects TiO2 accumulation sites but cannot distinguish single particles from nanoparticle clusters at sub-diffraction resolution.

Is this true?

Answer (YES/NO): NO